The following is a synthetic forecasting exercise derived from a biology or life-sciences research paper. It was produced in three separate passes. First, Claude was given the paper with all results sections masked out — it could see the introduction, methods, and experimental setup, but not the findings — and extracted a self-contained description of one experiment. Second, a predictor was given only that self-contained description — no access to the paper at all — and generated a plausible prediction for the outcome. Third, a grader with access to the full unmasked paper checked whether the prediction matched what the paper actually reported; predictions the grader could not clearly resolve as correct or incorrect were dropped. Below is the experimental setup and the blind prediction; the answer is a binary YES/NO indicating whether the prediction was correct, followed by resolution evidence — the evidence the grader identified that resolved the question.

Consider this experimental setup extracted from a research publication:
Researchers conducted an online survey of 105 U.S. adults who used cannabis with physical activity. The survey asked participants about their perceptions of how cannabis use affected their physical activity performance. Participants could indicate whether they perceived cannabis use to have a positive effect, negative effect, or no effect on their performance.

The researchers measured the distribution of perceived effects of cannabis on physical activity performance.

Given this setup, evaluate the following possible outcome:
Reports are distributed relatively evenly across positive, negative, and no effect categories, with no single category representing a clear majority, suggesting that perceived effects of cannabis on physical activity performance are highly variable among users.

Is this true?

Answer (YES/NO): NO